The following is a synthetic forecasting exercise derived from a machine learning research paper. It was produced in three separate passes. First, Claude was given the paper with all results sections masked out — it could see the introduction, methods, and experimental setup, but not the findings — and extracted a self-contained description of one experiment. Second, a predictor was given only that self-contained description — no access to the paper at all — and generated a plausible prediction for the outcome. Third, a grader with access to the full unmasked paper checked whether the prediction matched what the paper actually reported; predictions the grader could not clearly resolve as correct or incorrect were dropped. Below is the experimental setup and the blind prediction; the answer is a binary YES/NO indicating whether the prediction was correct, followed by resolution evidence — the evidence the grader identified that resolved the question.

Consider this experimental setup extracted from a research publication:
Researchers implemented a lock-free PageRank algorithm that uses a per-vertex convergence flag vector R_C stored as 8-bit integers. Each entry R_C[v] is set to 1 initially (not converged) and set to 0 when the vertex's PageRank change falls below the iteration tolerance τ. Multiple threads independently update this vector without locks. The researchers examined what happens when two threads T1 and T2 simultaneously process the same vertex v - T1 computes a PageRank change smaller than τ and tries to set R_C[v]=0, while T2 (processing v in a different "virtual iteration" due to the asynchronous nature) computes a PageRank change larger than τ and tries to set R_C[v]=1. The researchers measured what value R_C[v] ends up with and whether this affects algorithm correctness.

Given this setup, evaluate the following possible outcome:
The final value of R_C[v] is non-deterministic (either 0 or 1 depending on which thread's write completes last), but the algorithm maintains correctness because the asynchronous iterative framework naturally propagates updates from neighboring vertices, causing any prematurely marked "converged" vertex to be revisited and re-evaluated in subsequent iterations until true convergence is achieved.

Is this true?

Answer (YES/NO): YES